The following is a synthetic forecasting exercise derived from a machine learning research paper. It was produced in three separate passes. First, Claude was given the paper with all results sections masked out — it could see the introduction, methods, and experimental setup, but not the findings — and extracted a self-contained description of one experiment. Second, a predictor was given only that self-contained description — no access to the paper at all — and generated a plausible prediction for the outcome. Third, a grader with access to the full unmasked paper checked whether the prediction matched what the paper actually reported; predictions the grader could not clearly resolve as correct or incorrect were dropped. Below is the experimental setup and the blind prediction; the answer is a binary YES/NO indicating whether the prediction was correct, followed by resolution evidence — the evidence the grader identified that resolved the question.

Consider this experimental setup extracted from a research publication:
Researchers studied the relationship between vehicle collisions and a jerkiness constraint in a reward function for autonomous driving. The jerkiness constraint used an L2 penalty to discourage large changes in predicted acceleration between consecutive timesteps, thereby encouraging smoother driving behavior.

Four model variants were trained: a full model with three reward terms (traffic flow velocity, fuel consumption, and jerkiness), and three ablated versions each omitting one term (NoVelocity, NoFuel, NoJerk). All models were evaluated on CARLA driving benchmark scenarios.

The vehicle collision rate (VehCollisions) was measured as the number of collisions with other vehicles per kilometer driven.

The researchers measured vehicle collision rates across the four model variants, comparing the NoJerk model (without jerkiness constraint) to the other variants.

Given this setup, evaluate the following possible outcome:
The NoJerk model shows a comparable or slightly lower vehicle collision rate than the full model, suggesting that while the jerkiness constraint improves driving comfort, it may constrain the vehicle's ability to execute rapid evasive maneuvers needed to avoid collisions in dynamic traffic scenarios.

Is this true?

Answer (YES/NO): NO